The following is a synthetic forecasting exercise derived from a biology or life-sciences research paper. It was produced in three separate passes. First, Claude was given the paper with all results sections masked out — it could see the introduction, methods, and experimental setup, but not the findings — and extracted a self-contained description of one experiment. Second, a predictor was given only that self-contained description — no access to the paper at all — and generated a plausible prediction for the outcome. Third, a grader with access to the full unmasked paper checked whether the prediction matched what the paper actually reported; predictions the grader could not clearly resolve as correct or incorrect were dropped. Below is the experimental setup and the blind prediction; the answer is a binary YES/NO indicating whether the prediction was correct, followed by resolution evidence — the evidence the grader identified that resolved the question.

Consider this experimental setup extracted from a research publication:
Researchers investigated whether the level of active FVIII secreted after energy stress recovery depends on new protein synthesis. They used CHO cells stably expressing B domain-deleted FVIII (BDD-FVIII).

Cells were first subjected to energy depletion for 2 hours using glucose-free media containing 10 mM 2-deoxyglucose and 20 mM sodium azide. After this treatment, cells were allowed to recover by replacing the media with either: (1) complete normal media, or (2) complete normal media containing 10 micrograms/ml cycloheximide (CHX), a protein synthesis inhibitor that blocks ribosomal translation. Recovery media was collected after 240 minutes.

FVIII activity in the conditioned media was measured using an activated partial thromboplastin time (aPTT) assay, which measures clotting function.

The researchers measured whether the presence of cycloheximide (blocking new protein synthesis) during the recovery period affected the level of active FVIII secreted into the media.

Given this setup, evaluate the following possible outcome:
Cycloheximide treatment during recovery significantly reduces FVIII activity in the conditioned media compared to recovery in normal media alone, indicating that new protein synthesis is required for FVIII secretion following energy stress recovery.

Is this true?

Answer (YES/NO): NO